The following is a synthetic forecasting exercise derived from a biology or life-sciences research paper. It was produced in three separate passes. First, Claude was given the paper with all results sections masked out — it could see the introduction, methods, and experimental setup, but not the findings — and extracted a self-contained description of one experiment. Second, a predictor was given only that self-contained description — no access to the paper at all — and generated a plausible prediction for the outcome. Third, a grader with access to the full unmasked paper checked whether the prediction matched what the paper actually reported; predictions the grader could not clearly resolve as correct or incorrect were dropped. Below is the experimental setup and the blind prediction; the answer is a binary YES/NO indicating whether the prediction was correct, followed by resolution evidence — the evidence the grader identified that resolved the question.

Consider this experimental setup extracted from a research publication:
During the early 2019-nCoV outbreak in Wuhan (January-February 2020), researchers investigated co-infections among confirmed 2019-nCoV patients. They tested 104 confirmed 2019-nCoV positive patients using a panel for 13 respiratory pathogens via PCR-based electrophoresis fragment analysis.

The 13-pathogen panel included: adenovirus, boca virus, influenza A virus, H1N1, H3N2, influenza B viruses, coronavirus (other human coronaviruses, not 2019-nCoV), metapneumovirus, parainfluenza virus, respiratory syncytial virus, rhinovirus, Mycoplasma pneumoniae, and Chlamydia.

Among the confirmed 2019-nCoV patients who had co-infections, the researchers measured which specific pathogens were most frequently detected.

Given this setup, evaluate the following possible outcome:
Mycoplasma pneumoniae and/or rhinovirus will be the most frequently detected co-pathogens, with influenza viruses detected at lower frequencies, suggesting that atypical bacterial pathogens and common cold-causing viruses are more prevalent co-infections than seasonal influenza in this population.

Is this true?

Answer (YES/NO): NO